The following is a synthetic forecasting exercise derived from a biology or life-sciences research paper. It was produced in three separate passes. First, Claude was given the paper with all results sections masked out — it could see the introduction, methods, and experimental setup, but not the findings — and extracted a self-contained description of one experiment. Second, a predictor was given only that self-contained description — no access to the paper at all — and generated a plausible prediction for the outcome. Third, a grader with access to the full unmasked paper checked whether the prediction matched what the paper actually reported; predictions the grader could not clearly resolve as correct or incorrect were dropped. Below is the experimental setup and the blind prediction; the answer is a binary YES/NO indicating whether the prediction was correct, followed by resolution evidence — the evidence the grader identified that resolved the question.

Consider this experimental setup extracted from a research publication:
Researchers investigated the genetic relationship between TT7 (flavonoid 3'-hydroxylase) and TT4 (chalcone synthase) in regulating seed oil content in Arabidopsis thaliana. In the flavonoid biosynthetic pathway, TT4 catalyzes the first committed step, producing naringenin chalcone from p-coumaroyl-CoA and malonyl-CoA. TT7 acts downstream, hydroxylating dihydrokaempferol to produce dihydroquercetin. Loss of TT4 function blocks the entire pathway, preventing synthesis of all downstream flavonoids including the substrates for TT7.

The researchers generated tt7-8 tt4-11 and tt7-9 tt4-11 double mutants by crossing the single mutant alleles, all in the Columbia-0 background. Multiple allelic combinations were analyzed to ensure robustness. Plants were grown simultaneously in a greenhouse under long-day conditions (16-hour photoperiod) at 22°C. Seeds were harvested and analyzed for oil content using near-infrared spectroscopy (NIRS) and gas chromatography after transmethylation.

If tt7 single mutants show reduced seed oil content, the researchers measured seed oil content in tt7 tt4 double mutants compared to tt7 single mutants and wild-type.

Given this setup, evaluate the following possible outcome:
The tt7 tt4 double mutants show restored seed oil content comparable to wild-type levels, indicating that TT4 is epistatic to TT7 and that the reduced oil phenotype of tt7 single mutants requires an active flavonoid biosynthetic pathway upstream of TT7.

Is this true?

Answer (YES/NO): YES